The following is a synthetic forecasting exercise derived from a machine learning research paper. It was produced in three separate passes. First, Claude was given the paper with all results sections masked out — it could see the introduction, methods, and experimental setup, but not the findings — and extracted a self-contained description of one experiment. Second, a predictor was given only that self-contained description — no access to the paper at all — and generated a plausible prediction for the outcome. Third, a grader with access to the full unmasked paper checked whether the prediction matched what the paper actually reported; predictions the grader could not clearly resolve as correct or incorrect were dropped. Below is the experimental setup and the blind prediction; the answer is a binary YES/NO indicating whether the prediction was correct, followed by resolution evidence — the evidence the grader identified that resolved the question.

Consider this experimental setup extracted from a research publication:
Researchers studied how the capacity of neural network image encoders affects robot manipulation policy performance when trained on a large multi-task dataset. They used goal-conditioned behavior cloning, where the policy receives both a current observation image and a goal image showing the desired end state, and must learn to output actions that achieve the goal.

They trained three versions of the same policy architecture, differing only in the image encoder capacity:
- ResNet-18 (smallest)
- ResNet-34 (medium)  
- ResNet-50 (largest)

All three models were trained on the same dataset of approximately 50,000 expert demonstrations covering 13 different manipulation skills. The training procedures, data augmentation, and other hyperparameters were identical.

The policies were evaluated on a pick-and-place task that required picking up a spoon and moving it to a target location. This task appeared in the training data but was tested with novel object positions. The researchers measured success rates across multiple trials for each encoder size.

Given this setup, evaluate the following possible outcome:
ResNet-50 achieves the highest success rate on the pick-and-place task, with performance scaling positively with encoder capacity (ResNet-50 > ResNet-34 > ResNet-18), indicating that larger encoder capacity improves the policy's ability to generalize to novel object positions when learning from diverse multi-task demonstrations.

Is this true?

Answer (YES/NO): YES